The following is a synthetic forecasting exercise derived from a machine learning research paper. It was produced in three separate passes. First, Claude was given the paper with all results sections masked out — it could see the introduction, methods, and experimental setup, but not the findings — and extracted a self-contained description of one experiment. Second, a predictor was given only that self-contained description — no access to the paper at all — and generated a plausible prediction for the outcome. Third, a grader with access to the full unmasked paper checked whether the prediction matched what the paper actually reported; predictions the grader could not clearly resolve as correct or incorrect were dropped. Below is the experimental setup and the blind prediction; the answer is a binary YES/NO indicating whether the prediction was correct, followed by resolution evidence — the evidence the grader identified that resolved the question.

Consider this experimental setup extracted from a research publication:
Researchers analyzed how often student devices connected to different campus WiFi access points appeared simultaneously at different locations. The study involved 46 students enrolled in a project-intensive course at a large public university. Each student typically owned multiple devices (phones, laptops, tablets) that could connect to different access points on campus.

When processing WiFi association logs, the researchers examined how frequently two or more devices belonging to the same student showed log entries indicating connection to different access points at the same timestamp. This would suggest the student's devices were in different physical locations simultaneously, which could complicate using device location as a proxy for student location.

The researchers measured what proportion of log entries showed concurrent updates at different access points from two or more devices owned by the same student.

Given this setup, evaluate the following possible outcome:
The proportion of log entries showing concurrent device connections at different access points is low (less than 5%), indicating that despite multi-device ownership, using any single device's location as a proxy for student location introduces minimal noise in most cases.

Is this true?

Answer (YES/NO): YES